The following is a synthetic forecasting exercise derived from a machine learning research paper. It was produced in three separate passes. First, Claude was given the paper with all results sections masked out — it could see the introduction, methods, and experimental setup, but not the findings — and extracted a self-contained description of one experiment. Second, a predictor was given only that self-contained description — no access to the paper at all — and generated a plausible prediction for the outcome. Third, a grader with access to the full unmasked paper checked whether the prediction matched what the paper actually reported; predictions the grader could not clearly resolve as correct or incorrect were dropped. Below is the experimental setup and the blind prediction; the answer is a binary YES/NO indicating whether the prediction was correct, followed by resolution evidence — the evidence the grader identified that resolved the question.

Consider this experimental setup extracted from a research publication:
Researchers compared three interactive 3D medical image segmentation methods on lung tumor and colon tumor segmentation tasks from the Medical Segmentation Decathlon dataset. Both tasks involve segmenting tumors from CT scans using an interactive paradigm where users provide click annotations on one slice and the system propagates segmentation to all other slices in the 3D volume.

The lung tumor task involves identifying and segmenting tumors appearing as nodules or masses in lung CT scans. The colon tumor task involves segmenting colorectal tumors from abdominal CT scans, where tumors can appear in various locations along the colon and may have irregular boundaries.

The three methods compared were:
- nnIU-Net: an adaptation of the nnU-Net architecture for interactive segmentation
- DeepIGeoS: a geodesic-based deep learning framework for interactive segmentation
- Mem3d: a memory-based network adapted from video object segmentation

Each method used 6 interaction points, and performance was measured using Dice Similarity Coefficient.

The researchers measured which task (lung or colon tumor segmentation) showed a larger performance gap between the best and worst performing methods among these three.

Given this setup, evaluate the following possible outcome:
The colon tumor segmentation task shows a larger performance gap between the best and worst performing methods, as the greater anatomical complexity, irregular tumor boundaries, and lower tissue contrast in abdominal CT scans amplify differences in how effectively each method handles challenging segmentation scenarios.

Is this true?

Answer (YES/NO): YES